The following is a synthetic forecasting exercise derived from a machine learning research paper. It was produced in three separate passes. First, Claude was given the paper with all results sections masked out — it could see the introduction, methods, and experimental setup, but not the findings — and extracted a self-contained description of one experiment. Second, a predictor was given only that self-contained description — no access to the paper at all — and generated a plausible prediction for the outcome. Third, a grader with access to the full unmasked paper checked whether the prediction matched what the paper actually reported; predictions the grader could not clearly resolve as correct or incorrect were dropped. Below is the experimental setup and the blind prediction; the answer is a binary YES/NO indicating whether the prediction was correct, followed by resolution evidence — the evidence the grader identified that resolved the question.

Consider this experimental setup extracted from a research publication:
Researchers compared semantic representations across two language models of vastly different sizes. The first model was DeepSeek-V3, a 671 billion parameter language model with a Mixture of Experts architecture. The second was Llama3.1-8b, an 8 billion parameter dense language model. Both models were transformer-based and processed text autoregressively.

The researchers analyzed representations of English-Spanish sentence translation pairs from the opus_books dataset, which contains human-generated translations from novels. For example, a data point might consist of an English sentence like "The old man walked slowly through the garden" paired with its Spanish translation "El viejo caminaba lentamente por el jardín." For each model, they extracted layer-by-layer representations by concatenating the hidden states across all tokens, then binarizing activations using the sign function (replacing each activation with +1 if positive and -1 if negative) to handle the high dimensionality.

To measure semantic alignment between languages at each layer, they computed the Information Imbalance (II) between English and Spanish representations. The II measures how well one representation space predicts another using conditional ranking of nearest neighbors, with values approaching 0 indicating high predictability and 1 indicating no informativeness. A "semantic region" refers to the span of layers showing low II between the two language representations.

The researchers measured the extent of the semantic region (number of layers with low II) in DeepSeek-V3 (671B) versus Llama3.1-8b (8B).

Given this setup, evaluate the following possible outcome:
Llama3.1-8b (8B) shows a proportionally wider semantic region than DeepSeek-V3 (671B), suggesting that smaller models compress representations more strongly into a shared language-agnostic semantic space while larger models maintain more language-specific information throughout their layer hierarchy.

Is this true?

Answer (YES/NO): NO